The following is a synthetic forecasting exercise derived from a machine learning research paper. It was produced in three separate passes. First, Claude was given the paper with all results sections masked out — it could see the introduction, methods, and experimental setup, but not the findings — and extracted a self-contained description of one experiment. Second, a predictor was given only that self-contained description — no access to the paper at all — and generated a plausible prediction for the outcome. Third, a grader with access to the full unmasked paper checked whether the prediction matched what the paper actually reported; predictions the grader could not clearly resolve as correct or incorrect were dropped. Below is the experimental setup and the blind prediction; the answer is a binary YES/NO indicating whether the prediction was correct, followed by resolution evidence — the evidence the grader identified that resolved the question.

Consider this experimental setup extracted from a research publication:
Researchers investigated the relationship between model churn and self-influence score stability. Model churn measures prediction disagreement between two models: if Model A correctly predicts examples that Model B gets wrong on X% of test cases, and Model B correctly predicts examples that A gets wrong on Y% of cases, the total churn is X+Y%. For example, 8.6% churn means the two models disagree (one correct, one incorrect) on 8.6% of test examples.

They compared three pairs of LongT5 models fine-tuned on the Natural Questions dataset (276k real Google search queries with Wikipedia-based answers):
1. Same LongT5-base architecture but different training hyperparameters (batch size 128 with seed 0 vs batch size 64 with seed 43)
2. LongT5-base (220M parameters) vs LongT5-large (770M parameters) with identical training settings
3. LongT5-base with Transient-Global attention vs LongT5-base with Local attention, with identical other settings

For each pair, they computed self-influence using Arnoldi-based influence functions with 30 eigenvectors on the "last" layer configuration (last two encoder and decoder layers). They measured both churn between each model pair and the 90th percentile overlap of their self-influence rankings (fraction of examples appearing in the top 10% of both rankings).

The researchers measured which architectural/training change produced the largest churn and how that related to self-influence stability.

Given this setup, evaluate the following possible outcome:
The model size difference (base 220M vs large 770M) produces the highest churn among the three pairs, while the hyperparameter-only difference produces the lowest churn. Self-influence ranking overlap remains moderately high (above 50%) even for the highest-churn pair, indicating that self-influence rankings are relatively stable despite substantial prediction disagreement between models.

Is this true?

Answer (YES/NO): NO